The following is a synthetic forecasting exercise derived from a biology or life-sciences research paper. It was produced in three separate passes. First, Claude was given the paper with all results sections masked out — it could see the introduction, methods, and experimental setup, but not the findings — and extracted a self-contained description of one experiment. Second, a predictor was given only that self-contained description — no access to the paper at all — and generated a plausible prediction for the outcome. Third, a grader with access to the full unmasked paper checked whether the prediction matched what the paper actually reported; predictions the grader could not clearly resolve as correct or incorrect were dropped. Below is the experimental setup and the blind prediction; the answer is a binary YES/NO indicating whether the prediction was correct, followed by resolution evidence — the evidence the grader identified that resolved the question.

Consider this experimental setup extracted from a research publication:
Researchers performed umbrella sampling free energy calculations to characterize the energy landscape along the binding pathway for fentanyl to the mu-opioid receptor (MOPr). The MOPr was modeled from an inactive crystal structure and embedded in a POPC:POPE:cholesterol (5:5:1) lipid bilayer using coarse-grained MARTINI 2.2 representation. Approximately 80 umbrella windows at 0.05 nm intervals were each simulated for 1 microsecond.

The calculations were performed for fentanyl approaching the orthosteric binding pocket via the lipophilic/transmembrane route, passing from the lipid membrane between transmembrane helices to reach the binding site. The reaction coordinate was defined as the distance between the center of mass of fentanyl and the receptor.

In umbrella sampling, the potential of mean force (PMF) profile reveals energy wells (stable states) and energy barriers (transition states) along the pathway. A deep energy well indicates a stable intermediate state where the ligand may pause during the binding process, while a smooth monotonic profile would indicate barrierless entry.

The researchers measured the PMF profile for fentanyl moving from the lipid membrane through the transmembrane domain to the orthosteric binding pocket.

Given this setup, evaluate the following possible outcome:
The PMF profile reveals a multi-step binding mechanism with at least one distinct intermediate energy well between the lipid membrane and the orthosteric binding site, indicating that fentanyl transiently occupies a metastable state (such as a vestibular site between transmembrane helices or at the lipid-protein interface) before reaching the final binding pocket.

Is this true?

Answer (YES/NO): YES